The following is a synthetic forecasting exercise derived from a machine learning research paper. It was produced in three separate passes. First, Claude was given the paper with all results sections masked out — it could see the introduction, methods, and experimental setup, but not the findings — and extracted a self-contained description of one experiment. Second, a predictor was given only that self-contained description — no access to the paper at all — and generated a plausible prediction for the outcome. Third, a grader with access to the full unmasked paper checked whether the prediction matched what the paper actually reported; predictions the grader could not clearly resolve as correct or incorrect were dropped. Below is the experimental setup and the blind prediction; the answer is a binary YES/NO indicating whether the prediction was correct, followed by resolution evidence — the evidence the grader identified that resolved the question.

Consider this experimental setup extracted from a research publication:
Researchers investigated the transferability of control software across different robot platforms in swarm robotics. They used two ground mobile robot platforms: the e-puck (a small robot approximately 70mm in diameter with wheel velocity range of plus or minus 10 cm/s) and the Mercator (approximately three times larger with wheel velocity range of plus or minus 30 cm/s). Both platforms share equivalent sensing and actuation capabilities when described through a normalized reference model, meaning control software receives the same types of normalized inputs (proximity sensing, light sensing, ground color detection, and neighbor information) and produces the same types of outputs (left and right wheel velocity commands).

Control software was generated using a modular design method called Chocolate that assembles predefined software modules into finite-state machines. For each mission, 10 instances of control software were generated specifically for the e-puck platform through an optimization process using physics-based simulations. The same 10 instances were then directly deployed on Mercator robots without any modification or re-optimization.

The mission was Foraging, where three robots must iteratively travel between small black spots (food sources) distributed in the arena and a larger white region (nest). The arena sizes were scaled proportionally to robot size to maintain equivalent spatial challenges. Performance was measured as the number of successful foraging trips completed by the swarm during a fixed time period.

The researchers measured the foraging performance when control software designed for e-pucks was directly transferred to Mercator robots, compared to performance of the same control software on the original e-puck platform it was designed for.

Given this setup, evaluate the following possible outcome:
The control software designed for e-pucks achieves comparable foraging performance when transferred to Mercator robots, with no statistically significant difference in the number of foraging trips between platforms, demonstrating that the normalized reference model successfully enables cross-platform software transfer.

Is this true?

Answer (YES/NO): NO